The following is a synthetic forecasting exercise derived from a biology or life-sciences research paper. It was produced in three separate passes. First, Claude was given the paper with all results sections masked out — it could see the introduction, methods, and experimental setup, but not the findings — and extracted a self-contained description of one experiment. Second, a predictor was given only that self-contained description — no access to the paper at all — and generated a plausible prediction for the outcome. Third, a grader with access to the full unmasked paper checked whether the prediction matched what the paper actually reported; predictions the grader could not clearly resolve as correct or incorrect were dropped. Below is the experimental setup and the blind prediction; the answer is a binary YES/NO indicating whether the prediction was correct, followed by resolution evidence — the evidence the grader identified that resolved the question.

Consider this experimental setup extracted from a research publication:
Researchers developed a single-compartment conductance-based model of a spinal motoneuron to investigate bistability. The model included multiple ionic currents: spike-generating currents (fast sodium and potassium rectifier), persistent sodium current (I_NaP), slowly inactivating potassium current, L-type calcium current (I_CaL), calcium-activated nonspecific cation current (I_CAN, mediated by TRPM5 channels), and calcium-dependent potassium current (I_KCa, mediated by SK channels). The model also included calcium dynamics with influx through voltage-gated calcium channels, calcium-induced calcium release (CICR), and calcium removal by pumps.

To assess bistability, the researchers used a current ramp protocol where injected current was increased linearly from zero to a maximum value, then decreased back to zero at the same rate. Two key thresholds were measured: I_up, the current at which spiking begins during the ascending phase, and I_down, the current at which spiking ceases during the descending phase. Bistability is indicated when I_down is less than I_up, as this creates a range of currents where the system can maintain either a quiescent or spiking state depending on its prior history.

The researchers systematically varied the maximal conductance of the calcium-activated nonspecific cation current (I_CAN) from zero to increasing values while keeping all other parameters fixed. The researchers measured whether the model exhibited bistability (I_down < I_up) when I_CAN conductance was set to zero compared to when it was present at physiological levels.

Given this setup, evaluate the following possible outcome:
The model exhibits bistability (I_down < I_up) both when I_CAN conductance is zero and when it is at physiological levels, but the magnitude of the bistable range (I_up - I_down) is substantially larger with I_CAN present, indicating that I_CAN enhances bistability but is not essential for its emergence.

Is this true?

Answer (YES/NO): NO